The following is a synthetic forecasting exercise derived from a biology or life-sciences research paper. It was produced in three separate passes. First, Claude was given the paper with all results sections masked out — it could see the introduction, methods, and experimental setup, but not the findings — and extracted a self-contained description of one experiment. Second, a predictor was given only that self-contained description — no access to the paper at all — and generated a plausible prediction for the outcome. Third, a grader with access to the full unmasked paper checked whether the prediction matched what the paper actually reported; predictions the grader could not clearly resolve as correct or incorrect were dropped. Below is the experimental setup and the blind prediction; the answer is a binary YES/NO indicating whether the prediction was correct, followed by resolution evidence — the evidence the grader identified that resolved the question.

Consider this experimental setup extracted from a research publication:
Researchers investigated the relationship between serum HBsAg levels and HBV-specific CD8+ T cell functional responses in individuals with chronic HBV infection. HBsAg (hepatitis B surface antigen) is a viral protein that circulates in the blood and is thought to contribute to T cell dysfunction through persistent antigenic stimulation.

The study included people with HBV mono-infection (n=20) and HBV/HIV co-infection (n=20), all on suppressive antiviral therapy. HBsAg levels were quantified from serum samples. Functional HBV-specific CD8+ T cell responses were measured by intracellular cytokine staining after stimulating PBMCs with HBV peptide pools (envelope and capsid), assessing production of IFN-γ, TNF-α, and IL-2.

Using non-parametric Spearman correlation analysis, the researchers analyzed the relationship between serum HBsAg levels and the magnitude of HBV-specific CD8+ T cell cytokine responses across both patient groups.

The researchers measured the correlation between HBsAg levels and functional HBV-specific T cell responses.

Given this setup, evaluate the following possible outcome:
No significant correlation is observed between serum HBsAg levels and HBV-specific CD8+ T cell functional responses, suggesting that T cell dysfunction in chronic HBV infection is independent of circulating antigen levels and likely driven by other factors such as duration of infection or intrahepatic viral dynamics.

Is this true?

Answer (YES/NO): NO